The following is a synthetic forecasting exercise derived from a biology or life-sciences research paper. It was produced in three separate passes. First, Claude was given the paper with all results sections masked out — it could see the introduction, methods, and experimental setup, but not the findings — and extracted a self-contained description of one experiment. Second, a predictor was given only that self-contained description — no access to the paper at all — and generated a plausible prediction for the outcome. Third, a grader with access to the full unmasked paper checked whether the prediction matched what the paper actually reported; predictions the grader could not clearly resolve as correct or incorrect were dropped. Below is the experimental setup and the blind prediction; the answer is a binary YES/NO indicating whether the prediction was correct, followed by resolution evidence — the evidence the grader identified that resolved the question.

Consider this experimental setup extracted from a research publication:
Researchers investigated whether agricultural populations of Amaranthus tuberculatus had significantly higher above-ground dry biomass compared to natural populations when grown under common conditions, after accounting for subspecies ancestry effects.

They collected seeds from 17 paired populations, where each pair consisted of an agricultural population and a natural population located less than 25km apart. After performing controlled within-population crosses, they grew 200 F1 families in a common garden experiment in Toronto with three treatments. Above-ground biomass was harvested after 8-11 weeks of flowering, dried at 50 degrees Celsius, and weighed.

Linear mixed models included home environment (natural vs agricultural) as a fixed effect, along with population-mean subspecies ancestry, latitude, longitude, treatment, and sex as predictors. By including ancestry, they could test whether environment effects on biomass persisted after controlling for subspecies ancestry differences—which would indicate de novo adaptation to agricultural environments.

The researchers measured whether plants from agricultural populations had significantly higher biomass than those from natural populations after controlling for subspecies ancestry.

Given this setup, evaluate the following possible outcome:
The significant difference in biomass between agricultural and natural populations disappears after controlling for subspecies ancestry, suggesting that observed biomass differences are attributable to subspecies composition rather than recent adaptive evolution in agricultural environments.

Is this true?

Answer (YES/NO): NO